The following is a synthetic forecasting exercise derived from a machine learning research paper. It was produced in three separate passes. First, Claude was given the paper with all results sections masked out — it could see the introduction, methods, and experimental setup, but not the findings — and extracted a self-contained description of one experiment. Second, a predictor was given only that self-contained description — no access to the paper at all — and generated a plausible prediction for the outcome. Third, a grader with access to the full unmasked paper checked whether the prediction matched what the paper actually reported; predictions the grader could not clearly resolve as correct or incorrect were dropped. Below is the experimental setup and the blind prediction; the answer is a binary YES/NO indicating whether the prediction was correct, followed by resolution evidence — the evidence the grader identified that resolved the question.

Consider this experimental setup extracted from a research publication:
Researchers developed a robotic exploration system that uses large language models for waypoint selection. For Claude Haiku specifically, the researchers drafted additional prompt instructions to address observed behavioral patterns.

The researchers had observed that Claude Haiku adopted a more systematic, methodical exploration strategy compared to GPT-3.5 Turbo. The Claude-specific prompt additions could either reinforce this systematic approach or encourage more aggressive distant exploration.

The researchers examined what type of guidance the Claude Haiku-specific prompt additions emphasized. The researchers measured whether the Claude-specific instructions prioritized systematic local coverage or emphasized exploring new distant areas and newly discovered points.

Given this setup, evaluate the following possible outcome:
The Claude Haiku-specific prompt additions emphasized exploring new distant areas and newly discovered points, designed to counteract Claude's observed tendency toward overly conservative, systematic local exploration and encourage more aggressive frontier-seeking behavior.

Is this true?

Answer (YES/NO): YES